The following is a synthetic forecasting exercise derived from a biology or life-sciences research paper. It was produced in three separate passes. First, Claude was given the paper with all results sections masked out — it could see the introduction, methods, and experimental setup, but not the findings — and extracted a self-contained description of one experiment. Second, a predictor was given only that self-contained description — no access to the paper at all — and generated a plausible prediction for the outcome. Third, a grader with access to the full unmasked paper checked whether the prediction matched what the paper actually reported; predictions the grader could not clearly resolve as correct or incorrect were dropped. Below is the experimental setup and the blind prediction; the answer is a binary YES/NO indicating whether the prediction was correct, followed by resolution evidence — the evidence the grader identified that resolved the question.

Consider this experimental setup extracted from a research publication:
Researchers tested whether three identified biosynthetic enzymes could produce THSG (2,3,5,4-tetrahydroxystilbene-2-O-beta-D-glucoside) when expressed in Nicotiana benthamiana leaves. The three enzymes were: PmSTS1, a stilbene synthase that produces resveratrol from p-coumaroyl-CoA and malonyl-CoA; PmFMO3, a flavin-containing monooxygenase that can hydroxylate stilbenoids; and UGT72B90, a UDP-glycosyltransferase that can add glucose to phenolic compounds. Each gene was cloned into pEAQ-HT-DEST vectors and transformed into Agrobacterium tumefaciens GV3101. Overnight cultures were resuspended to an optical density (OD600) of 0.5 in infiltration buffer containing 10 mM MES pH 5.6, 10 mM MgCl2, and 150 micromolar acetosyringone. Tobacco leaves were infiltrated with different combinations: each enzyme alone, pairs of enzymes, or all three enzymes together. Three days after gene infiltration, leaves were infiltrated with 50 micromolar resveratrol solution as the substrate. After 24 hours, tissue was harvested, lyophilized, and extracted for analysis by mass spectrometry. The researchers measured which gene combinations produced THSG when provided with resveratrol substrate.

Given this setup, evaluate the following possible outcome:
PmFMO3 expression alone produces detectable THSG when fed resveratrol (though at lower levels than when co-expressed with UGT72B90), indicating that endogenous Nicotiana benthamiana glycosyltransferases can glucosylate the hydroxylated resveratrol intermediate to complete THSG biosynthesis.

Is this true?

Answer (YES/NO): YES